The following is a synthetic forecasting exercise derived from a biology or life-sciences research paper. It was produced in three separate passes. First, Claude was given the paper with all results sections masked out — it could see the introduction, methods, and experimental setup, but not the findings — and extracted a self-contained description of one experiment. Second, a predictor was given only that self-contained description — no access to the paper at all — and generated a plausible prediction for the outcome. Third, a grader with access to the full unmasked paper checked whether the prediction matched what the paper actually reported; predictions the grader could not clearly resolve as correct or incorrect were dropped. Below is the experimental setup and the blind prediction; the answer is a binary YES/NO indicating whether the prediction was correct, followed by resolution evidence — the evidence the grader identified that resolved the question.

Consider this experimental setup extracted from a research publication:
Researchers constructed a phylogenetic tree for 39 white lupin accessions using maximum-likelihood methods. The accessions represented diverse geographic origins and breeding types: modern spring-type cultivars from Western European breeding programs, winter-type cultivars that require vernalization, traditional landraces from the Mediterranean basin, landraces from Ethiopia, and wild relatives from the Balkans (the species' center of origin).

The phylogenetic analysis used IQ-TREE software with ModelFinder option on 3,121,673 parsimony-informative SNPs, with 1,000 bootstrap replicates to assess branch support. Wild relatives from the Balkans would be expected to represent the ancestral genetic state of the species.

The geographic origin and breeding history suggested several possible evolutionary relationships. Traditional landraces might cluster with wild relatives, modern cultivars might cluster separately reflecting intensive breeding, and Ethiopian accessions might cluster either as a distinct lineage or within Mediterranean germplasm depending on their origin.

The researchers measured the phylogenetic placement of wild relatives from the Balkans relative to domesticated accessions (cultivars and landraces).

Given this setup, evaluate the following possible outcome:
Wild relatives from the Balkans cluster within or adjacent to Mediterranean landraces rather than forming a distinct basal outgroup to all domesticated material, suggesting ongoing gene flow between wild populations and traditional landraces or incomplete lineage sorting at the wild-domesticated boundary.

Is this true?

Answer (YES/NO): YES